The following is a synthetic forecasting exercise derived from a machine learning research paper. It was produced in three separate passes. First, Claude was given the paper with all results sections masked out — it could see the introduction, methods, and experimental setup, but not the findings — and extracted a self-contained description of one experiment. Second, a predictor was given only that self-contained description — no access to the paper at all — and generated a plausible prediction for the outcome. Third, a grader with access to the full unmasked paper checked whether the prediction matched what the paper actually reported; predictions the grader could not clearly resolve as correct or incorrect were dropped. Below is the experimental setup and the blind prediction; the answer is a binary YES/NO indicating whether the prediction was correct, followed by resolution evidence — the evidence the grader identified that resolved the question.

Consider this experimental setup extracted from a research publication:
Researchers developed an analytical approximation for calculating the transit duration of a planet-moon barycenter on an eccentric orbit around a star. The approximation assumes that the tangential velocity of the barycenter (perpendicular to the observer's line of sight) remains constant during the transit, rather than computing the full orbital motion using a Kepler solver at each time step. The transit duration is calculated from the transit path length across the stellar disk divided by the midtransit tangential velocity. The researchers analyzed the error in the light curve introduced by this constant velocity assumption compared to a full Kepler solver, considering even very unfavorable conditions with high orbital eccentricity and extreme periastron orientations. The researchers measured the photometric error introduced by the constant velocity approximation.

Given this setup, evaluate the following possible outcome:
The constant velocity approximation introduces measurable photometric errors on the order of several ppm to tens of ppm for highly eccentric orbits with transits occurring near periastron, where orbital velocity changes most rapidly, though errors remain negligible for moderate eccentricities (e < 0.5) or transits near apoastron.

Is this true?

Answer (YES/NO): NO